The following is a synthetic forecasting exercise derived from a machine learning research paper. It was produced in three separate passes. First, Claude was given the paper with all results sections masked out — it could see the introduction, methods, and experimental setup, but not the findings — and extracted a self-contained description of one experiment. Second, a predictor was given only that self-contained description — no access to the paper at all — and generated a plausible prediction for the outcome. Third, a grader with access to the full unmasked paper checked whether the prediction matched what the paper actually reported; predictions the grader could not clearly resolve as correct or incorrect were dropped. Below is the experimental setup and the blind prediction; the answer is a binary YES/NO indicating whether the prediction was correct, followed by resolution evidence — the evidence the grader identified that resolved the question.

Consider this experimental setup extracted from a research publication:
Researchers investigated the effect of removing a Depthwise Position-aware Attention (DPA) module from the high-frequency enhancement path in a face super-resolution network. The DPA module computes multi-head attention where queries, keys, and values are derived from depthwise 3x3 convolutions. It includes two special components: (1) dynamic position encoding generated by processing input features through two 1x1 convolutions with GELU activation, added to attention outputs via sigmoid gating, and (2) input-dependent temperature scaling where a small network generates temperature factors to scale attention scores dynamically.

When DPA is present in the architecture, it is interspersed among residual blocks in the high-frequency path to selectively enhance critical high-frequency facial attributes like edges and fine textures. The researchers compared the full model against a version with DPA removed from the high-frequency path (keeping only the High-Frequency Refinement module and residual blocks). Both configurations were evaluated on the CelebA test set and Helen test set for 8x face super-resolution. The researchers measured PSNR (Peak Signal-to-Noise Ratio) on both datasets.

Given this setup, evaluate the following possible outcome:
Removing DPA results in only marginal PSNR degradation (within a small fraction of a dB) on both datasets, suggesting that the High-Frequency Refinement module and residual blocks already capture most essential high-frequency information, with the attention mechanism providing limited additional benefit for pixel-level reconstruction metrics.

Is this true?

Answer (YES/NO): NO